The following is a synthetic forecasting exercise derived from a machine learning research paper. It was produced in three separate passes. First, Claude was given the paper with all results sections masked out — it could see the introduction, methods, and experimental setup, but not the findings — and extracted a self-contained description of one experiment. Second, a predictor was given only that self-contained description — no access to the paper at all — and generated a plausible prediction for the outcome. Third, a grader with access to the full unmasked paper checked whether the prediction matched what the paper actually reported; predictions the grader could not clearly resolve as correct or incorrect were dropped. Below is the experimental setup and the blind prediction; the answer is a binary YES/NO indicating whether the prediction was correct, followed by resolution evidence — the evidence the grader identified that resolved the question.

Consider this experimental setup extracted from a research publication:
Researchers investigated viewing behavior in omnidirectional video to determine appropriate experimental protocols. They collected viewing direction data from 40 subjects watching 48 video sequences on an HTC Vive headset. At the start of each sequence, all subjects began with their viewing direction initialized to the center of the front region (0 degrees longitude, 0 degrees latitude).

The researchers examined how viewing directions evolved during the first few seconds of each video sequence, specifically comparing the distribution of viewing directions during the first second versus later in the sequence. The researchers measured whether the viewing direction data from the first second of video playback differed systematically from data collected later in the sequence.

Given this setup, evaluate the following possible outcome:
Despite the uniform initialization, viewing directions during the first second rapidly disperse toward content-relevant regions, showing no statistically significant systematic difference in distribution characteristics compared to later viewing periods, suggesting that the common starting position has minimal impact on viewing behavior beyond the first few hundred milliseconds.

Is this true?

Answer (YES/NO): NO